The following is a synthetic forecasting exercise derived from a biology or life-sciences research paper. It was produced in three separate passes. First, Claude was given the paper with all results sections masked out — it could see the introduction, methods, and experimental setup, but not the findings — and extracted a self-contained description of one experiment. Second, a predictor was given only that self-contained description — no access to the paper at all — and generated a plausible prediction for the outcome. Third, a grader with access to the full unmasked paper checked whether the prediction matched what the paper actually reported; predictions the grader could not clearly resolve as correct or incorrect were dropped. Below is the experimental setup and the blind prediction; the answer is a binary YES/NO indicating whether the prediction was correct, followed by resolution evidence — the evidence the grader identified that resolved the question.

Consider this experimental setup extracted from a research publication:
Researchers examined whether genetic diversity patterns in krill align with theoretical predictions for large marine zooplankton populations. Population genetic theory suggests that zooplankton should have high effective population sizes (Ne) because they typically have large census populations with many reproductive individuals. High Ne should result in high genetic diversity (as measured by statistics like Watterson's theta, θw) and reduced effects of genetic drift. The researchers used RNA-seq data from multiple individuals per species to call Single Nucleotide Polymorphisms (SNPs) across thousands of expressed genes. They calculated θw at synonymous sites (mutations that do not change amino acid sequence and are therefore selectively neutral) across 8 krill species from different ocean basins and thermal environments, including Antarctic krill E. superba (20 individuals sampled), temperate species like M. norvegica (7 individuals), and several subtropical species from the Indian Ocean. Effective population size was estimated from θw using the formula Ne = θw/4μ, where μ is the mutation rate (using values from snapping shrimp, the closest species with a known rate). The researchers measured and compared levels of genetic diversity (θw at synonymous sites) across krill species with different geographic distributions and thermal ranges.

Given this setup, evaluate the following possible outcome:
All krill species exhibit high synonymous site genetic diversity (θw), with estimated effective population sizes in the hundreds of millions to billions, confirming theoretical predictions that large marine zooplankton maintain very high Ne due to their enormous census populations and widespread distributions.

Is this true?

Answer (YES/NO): NO